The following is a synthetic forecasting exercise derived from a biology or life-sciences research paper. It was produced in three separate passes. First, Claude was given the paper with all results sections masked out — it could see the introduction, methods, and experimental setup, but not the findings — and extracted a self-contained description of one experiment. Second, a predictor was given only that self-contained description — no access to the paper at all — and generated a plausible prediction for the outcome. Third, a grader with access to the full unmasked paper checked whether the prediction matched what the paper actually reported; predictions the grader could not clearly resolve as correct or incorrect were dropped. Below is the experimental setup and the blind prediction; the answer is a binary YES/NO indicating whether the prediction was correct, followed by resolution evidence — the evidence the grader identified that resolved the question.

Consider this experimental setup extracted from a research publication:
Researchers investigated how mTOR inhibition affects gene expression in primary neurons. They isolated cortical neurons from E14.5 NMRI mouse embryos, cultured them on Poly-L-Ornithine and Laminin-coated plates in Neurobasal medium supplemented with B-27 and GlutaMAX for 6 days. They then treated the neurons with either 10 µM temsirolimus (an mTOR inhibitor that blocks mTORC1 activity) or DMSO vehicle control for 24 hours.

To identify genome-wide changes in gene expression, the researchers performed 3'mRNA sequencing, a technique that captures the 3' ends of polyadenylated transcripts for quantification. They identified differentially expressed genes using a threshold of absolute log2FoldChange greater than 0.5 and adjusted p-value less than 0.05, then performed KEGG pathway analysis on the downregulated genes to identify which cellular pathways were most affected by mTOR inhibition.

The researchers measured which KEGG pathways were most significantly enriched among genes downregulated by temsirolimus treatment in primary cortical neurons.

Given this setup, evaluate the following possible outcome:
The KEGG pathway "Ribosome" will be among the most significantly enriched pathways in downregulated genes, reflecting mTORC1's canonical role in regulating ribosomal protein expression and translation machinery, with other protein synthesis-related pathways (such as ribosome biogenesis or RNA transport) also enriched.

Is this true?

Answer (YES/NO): NO